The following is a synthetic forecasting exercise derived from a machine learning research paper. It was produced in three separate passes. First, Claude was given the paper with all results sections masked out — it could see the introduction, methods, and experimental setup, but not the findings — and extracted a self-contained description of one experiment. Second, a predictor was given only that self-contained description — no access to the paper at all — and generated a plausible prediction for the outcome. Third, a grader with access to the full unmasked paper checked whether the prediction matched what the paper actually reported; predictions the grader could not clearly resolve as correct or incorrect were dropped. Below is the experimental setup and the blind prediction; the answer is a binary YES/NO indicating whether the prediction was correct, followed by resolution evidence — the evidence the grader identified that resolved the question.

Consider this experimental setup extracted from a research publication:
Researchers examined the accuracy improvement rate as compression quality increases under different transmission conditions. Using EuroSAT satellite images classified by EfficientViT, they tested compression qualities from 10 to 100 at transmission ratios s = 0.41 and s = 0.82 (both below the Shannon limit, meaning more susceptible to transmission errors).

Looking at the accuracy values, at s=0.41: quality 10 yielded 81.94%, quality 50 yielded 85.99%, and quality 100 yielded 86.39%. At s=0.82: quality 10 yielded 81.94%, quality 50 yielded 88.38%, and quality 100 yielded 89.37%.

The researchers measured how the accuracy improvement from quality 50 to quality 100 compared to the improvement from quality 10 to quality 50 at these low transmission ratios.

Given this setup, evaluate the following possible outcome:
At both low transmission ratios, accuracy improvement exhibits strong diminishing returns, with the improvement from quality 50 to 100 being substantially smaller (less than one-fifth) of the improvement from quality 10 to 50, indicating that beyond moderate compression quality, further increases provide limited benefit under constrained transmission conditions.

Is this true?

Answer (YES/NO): YES